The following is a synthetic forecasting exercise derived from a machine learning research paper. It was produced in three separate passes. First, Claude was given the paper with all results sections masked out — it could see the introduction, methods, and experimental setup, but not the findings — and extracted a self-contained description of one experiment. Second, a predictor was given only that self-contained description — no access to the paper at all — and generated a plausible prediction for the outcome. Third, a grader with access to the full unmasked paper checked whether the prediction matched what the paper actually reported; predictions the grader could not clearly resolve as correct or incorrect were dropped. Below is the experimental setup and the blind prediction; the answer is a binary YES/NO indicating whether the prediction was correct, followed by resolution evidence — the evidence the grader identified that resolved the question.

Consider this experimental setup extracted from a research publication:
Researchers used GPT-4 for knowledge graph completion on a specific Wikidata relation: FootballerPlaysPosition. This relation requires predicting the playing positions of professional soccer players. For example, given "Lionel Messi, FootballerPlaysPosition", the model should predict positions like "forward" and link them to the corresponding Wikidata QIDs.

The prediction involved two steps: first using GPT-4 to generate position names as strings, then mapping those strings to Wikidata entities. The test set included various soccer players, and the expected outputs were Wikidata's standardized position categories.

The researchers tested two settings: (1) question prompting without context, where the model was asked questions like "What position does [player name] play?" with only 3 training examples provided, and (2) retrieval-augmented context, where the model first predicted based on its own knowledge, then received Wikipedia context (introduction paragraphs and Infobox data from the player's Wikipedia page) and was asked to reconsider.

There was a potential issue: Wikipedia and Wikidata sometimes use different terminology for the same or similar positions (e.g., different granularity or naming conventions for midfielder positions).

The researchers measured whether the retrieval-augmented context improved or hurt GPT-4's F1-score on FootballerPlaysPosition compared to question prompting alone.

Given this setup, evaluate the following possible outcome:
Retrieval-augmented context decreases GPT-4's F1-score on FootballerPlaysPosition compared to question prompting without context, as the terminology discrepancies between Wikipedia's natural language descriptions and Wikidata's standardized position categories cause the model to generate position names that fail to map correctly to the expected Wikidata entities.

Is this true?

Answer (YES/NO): YES